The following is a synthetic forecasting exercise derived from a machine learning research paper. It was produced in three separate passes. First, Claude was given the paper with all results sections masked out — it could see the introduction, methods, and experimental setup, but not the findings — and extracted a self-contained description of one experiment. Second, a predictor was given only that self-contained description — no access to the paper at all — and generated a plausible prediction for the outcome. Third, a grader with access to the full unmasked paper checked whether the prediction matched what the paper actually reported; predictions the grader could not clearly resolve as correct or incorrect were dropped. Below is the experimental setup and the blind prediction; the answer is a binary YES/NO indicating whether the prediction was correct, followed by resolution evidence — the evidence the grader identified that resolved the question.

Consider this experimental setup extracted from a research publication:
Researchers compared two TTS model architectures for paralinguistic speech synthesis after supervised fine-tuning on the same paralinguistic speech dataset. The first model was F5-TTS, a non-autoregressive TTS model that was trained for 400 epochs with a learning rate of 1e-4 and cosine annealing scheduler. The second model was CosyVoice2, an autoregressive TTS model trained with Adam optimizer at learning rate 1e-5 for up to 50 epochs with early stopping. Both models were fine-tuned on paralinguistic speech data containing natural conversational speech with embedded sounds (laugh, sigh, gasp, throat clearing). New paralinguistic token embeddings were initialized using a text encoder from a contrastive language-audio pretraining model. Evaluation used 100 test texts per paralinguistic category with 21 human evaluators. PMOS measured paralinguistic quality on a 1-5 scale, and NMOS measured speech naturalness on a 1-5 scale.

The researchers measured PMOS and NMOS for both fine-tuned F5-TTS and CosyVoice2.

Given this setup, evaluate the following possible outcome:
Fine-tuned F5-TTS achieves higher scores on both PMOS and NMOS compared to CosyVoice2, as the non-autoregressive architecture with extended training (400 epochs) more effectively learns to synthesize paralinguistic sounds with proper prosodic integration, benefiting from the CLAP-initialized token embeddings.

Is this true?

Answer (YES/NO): NO